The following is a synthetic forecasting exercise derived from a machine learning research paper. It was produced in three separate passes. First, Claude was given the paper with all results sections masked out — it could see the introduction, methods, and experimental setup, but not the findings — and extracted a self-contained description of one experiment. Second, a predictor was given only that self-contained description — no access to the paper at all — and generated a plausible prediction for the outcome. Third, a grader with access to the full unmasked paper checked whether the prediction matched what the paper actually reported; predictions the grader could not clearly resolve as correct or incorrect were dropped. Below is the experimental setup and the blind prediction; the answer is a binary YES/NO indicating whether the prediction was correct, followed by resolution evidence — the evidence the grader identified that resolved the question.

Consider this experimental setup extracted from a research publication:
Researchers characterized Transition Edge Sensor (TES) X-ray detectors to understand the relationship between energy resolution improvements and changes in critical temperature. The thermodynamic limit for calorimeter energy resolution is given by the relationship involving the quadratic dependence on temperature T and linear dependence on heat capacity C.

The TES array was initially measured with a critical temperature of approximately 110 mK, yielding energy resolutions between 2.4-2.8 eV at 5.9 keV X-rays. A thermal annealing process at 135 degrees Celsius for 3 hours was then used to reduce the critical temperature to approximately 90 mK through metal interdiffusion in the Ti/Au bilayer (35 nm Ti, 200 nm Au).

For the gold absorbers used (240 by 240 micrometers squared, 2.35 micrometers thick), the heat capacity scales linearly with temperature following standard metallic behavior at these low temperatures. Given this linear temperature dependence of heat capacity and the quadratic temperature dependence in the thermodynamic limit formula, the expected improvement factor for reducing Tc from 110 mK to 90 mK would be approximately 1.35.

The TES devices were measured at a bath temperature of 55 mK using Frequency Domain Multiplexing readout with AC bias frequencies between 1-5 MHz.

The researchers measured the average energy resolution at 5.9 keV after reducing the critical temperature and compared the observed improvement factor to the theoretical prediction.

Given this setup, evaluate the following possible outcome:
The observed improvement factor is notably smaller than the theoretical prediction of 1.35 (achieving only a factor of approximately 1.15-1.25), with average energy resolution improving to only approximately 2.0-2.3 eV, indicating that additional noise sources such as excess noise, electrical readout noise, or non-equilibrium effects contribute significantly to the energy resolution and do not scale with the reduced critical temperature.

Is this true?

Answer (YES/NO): NO